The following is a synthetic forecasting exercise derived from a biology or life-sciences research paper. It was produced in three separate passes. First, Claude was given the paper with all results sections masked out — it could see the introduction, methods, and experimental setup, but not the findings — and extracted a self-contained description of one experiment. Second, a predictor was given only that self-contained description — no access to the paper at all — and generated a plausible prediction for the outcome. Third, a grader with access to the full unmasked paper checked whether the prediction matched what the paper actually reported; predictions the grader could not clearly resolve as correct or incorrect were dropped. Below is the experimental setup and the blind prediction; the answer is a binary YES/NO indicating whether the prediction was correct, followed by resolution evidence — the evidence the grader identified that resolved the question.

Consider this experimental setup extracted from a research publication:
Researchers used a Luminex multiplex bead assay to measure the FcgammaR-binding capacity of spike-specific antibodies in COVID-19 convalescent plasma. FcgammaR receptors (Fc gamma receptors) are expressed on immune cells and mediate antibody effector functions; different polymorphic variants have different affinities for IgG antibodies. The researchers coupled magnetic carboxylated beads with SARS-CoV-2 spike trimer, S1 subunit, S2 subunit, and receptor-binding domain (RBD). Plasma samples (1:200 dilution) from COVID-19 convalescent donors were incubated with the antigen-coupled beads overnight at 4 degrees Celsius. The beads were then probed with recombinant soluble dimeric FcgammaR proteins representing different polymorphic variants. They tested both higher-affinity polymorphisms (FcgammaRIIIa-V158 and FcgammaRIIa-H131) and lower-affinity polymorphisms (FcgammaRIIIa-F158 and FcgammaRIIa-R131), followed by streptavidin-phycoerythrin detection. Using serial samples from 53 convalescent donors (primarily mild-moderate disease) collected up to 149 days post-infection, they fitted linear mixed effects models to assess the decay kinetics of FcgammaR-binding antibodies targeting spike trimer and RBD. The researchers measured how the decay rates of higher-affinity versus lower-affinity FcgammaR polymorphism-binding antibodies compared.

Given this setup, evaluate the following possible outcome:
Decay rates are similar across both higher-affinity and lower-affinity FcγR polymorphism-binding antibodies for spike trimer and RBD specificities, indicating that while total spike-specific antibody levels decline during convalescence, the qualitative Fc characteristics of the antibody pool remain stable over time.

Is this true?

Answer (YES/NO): YES